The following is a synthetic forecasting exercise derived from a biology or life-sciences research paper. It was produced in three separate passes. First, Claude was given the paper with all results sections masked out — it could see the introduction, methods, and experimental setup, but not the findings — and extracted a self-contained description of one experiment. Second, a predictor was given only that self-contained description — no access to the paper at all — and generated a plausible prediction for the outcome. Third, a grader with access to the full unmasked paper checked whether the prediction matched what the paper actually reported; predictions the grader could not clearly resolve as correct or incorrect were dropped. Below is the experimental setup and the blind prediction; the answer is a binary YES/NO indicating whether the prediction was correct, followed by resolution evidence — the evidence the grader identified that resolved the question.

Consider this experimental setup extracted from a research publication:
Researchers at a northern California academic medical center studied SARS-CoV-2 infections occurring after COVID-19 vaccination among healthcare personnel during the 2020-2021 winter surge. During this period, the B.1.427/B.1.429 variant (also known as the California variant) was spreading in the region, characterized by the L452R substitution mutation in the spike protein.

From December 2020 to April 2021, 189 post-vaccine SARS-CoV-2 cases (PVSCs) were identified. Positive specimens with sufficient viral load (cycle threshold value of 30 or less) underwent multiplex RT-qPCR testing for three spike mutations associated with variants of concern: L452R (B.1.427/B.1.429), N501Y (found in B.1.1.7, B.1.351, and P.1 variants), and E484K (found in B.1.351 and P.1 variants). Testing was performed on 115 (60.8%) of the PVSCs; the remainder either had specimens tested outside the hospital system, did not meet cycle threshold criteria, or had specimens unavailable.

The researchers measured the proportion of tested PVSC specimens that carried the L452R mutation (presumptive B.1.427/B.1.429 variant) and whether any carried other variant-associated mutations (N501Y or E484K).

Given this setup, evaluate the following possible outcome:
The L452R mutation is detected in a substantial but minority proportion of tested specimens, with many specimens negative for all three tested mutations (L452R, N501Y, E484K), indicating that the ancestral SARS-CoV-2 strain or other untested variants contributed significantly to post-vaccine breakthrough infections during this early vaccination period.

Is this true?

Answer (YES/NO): YES